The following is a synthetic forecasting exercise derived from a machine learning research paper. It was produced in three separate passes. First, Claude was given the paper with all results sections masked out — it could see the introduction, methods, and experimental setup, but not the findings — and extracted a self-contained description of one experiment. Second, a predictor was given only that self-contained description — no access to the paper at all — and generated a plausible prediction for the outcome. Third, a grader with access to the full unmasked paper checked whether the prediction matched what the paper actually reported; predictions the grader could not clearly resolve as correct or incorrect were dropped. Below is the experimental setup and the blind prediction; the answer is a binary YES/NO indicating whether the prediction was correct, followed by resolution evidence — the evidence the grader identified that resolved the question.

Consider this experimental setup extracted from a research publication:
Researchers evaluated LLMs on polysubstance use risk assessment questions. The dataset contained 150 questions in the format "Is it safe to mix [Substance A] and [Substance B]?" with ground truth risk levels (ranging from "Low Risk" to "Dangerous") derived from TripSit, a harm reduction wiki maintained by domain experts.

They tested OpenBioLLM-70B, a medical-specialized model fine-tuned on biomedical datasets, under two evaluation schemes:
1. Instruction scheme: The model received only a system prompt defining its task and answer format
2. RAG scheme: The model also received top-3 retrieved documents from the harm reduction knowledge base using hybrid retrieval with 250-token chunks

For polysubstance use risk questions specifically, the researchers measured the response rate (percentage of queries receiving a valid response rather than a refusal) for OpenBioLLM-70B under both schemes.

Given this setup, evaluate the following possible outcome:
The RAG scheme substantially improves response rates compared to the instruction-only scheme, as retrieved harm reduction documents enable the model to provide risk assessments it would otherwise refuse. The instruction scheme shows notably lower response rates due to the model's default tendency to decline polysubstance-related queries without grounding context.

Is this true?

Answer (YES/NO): NO